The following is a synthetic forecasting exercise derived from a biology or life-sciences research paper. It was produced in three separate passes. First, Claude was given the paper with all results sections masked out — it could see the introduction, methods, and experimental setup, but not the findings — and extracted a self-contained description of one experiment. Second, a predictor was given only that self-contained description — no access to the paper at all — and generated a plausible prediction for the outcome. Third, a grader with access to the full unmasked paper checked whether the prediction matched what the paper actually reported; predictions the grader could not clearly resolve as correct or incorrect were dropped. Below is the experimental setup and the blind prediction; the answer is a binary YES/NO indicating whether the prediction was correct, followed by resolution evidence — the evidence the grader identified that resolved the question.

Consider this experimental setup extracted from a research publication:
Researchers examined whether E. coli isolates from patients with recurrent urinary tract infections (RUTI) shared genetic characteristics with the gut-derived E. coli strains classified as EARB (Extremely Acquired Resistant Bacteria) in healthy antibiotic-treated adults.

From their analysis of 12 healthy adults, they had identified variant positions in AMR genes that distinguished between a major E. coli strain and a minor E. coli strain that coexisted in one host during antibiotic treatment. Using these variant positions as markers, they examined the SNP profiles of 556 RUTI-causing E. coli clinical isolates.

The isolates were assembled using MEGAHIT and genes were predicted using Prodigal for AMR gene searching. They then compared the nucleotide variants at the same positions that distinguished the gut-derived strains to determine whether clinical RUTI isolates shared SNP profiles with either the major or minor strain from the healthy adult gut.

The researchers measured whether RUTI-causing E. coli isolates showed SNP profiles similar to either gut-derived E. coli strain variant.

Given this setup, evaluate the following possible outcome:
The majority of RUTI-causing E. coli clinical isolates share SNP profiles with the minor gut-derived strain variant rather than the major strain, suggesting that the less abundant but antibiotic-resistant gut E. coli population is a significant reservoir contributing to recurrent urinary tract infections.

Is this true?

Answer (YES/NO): NO